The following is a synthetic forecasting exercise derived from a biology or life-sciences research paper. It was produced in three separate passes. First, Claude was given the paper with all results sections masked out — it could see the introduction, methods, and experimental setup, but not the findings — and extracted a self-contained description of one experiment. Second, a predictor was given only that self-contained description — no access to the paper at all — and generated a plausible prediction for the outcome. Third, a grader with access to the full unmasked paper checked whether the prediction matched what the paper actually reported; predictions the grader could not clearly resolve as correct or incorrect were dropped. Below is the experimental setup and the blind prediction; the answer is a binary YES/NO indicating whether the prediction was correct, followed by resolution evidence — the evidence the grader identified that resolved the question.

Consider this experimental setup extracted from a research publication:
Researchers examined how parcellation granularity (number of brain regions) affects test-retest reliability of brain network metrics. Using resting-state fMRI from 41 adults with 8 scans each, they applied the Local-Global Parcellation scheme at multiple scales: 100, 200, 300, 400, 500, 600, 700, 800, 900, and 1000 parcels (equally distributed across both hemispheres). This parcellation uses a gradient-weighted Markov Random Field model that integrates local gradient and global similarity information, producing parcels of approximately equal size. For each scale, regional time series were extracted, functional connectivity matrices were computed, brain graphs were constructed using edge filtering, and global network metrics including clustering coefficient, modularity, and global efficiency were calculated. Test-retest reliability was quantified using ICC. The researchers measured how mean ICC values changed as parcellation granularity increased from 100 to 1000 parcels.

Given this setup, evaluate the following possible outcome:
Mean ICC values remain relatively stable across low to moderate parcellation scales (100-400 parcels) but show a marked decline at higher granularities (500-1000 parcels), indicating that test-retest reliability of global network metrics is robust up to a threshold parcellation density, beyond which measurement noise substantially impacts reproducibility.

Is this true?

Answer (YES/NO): NO